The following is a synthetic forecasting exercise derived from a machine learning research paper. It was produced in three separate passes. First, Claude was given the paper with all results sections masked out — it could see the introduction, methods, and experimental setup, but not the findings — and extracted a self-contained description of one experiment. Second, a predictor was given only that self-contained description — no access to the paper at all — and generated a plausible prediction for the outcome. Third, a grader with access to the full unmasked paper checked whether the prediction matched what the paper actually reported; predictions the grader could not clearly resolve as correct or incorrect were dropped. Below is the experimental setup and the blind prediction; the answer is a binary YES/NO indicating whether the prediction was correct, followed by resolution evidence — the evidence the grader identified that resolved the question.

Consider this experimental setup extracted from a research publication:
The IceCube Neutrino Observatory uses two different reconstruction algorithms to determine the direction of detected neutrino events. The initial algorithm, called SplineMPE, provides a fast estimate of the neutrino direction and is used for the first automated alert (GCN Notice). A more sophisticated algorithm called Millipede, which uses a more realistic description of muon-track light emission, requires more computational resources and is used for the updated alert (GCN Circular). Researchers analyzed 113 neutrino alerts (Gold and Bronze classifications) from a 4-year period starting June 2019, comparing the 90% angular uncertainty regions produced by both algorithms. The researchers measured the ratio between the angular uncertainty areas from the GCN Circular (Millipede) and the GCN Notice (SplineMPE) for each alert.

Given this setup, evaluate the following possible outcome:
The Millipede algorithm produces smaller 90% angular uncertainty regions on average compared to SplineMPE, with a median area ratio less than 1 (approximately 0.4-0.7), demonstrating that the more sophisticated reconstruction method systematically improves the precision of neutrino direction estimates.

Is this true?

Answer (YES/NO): NO